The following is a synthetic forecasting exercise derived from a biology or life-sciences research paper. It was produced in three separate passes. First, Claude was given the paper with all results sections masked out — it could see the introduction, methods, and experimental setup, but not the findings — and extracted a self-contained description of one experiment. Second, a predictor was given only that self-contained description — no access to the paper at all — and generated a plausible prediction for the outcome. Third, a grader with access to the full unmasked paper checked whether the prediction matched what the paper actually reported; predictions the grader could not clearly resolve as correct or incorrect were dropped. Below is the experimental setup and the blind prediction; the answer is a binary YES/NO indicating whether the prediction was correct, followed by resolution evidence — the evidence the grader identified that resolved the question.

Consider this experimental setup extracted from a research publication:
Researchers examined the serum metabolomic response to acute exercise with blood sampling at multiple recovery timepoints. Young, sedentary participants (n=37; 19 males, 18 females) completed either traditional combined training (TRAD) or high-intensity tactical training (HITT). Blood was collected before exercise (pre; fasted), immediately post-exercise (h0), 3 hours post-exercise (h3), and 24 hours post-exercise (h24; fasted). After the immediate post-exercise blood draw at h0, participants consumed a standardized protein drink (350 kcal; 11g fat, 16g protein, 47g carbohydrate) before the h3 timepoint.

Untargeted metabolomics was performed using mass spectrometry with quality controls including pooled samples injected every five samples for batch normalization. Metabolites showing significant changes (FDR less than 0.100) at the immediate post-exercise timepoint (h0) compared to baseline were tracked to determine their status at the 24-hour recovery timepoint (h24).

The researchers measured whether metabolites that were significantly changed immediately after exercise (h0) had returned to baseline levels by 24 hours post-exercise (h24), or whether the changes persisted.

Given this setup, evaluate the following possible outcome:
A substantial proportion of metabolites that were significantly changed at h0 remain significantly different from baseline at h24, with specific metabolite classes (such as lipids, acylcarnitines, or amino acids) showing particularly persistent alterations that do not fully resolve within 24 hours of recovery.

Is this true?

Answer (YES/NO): NO